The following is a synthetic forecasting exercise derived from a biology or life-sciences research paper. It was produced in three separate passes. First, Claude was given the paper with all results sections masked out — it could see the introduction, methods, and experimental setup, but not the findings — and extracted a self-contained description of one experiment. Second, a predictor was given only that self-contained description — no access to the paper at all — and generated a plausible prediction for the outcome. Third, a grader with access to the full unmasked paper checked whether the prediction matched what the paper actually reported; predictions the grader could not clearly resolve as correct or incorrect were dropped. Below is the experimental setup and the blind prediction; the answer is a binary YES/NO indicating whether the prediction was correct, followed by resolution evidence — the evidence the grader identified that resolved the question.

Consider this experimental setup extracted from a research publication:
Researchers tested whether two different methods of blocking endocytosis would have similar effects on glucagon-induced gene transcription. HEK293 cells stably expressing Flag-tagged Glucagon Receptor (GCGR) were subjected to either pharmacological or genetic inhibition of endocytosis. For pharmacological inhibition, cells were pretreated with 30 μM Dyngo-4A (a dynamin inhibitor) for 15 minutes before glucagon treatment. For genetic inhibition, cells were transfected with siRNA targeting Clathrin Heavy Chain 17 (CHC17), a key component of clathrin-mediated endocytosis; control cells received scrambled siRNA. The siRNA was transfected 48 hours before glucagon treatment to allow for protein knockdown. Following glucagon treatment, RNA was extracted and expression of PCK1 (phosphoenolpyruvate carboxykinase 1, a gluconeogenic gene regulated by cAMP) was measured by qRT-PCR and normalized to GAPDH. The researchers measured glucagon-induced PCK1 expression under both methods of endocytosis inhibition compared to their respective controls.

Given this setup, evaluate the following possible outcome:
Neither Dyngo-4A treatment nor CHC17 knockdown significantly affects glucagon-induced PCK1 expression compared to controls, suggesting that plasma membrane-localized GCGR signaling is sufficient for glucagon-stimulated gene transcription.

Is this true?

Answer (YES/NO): NO